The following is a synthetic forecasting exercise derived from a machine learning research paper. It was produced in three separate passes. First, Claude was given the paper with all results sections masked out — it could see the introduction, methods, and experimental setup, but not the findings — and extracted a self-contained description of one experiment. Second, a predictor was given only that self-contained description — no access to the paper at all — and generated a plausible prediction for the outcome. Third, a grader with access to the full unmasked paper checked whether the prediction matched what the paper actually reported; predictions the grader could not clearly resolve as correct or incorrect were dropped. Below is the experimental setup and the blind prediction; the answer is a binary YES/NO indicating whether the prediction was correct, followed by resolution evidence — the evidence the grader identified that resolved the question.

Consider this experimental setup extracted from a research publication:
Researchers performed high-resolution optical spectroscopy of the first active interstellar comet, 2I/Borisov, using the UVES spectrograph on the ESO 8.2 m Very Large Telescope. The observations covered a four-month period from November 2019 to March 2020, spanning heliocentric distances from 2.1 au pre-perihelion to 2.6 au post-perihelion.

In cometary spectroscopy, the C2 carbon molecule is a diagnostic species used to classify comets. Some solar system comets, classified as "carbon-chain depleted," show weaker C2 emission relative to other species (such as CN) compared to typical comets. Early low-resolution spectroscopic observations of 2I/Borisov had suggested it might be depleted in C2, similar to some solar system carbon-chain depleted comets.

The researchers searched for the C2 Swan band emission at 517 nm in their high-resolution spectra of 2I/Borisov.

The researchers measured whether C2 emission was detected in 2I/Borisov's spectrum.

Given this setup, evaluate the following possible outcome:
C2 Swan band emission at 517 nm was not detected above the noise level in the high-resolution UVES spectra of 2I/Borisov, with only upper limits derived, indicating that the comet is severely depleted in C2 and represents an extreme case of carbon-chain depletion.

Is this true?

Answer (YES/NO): NO